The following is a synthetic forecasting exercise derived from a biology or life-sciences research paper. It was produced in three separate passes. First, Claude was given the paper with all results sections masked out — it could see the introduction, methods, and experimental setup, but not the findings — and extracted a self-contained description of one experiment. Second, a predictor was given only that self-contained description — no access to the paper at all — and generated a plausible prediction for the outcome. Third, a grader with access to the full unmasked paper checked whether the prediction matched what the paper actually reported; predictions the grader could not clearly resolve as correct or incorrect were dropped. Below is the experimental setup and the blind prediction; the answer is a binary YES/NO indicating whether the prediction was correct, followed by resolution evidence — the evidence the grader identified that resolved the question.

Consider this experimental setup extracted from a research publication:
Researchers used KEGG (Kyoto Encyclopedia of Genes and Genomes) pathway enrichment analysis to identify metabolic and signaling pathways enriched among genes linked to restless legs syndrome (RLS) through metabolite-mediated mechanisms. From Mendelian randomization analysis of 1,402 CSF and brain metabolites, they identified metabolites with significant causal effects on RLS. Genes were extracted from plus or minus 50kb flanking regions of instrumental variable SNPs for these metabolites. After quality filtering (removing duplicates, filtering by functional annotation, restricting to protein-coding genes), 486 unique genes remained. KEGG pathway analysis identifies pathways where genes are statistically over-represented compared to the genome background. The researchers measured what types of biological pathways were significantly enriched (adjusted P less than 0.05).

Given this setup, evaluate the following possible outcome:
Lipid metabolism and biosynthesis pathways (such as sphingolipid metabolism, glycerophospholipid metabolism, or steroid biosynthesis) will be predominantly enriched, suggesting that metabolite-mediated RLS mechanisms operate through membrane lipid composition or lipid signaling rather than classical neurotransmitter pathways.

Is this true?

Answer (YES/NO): NO